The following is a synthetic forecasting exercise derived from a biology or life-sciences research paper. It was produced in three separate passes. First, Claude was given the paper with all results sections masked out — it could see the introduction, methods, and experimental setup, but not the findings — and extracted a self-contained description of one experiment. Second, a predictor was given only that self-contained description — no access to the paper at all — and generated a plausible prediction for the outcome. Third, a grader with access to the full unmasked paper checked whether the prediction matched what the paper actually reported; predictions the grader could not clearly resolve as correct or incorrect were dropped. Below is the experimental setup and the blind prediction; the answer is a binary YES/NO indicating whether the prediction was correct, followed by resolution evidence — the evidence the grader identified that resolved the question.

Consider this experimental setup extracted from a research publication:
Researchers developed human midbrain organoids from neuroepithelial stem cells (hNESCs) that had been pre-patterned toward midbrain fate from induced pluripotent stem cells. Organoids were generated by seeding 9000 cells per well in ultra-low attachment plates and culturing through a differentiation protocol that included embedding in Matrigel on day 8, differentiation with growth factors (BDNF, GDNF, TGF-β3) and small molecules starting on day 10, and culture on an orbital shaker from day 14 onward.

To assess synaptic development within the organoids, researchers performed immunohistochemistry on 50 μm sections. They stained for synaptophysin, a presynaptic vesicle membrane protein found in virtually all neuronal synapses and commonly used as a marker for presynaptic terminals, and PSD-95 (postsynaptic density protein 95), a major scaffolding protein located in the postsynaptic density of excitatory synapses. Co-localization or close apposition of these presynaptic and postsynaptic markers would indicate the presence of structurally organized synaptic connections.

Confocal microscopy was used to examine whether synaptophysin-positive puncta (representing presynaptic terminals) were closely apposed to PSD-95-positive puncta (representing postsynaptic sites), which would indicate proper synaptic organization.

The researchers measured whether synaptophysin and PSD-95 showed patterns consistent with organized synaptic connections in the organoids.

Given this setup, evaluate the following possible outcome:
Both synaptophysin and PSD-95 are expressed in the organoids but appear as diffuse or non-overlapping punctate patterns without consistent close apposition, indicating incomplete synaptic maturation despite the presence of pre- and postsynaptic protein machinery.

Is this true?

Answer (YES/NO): NO